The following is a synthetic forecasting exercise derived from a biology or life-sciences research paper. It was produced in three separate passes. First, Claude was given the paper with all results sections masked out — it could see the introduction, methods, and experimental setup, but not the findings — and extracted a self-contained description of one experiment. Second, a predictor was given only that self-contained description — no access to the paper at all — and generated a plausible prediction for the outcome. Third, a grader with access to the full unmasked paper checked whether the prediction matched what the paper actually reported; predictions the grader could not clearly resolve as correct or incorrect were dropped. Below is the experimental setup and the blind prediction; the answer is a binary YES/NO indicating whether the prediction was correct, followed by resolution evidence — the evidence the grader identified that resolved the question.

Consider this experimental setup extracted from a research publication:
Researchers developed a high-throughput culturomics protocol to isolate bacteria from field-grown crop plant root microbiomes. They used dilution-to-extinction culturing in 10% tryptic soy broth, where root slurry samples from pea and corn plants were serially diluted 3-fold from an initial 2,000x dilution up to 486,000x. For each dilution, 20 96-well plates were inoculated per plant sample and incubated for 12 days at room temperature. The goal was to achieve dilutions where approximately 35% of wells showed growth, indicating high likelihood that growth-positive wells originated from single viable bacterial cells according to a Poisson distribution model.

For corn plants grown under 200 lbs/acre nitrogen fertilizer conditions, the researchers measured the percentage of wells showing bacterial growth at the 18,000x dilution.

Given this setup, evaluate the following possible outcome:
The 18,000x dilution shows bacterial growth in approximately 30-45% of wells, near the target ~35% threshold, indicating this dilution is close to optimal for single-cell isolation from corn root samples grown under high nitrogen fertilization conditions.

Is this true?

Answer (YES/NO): NO